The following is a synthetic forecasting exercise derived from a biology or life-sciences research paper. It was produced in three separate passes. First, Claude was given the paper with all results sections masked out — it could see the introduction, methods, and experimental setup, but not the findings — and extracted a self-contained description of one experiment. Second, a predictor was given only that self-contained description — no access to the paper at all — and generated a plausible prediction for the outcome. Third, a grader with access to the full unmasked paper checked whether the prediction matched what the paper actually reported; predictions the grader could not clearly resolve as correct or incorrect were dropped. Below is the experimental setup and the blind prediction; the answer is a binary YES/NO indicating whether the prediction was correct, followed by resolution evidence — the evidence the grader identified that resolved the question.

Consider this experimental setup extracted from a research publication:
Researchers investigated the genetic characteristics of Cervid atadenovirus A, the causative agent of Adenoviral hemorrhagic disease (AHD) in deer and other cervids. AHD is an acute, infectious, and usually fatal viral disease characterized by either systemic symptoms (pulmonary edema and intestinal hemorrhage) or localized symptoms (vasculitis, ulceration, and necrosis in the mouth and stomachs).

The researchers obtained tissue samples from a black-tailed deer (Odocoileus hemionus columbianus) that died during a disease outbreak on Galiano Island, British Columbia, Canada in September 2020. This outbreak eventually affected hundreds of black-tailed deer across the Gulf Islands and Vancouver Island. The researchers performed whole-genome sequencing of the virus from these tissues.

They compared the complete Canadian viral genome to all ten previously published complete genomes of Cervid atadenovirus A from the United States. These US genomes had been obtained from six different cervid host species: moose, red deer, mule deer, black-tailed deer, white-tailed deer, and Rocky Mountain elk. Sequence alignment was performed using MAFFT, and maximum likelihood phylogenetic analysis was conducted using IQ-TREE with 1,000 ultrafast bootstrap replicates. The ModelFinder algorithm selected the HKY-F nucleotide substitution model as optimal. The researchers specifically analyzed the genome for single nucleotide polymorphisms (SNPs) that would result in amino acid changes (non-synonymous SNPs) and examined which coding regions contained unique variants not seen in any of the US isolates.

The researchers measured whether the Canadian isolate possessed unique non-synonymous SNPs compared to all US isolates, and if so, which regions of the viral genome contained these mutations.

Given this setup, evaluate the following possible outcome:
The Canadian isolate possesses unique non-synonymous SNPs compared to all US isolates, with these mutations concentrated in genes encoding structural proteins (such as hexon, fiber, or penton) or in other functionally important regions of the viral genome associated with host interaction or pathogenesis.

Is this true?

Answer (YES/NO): NO